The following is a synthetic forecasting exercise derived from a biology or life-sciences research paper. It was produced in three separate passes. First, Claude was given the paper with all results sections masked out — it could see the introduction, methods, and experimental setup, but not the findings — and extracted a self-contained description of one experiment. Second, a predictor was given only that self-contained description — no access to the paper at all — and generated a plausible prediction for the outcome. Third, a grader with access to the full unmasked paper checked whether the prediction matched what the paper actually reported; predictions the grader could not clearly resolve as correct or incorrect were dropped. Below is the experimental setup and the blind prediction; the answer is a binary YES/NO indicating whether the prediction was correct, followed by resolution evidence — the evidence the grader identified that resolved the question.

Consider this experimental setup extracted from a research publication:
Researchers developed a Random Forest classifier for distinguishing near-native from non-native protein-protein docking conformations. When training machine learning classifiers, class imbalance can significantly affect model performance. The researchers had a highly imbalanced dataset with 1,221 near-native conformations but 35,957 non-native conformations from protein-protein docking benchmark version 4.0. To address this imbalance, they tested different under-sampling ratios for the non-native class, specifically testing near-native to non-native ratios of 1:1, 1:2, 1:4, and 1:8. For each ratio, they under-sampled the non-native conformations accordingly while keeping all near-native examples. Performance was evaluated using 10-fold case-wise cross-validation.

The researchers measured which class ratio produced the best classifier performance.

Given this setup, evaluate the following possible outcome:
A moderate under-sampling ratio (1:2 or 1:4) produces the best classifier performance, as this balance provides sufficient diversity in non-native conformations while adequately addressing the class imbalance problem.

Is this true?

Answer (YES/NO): NO